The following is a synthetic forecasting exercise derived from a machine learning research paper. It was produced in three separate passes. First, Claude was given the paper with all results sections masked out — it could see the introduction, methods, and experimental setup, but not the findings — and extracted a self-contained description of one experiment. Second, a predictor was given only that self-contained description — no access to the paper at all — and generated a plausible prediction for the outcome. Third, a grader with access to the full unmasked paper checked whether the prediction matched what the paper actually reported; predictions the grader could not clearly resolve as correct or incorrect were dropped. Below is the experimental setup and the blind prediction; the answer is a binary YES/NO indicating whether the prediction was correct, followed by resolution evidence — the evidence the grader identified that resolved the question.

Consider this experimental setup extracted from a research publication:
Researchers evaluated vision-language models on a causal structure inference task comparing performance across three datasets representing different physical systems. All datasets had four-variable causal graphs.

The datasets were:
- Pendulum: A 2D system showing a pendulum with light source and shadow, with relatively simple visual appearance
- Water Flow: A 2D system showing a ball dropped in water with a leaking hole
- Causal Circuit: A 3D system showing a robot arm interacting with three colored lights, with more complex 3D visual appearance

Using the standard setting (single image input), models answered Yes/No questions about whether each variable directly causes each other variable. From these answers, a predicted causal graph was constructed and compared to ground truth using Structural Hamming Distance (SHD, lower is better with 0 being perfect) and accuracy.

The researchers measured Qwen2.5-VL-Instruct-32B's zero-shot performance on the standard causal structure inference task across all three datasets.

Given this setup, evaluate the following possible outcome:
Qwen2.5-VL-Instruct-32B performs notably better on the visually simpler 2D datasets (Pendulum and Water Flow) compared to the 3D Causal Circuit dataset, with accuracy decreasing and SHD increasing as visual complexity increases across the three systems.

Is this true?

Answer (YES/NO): NO